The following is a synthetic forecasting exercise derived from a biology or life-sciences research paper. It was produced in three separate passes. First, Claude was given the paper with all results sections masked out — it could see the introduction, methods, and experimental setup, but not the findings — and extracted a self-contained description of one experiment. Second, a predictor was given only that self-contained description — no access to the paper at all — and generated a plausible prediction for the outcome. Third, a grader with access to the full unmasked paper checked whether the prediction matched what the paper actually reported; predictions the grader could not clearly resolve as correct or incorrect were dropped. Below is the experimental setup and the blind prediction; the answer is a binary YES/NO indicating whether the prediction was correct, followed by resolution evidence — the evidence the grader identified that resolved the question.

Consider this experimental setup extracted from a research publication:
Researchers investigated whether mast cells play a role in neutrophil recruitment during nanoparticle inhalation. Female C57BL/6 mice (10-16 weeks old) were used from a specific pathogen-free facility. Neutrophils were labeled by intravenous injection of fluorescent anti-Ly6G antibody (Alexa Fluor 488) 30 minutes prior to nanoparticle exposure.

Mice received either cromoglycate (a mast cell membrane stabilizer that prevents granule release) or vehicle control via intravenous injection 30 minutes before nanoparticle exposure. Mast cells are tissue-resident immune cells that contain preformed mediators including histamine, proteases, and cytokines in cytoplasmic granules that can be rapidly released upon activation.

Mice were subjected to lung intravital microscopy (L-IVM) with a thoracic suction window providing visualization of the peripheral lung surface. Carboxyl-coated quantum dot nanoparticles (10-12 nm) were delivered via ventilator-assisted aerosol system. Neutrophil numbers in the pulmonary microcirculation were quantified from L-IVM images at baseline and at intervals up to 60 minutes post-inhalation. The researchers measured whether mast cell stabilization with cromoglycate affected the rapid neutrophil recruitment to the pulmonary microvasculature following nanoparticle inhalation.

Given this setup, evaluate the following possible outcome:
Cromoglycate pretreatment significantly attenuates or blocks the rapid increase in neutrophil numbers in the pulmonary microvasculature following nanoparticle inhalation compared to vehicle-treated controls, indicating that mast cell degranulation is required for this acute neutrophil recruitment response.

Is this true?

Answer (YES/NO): NO